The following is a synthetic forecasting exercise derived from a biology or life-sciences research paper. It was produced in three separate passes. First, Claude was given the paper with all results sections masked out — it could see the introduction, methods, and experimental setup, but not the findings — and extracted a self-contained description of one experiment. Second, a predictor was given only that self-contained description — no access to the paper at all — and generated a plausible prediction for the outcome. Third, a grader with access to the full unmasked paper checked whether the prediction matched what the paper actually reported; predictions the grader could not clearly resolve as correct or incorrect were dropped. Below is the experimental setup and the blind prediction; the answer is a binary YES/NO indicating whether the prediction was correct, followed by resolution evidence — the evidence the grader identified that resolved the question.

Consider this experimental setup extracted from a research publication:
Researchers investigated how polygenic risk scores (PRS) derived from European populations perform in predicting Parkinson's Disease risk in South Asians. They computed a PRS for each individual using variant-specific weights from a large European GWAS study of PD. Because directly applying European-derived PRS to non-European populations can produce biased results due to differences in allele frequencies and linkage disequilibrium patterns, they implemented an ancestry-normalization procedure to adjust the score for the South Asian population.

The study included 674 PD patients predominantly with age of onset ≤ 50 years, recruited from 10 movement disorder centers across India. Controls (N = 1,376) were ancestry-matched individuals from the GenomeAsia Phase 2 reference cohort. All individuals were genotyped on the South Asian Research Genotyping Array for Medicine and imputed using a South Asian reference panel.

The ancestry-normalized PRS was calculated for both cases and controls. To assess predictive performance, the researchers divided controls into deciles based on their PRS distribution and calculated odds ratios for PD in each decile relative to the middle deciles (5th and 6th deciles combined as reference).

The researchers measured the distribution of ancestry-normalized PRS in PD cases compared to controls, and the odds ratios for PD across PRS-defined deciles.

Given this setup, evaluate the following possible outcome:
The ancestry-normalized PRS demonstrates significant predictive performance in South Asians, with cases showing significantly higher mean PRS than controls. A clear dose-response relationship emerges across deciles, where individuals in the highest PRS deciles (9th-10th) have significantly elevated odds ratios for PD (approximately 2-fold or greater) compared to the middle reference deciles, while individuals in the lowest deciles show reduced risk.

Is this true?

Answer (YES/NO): NO